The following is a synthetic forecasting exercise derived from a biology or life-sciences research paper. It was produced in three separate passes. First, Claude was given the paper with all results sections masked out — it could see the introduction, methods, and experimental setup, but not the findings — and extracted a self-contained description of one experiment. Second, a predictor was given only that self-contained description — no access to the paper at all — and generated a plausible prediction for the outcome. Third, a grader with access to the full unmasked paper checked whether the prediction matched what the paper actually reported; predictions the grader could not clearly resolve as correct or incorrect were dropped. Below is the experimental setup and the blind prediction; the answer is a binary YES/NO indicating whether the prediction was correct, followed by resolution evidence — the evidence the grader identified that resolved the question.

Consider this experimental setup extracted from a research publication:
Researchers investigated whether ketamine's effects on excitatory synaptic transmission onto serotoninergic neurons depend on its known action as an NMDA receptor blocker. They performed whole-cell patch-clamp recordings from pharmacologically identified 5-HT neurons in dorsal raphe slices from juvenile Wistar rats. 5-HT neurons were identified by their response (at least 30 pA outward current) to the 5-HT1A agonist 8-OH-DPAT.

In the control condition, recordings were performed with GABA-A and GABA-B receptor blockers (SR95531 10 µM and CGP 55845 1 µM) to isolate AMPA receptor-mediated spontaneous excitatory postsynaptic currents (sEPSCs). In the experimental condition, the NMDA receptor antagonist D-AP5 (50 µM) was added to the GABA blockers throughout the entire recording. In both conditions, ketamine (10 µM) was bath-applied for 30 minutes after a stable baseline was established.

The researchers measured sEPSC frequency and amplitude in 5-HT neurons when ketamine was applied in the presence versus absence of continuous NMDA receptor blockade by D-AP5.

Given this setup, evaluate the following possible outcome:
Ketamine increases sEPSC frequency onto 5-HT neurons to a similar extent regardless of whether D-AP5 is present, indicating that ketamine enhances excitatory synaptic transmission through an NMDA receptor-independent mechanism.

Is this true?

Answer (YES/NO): NO